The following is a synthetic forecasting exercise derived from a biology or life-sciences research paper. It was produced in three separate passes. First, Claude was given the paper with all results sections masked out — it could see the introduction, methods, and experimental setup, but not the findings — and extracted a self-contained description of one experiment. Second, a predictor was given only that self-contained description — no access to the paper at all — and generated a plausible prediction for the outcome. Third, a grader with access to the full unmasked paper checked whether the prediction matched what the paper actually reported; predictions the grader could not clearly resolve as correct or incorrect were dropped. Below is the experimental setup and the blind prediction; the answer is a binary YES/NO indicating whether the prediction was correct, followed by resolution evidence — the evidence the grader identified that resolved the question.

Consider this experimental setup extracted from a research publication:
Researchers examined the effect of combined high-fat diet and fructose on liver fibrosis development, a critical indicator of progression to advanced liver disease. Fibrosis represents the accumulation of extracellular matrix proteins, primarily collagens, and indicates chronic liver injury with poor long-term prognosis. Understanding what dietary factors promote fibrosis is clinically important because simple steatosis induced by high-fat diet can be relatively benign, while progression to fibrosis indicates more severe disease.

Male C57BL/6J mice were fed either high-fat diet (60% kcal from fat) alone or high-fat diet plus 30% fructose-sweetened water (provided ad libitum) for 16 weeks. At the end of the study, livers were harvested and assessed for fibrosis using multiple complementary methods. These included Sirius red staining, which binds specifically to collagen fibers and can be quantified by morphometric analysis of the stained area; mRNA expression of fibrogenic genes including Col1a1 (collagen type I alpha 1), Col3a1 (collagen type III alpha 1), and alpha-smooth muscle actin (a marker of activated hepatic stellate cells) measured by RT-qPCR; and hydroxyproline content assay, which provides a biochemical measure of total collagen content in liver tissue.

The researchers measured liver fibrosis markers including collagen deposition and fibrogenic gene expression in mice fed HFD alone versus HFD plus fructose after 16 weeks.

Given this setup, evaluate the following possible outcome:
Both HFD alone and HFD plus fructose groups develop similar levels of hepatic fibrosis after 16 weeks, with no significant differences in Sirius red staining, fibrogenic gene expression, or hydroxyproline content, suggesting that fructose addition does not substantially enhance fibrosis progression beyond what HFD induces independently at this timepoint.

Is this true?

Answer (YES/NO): NO